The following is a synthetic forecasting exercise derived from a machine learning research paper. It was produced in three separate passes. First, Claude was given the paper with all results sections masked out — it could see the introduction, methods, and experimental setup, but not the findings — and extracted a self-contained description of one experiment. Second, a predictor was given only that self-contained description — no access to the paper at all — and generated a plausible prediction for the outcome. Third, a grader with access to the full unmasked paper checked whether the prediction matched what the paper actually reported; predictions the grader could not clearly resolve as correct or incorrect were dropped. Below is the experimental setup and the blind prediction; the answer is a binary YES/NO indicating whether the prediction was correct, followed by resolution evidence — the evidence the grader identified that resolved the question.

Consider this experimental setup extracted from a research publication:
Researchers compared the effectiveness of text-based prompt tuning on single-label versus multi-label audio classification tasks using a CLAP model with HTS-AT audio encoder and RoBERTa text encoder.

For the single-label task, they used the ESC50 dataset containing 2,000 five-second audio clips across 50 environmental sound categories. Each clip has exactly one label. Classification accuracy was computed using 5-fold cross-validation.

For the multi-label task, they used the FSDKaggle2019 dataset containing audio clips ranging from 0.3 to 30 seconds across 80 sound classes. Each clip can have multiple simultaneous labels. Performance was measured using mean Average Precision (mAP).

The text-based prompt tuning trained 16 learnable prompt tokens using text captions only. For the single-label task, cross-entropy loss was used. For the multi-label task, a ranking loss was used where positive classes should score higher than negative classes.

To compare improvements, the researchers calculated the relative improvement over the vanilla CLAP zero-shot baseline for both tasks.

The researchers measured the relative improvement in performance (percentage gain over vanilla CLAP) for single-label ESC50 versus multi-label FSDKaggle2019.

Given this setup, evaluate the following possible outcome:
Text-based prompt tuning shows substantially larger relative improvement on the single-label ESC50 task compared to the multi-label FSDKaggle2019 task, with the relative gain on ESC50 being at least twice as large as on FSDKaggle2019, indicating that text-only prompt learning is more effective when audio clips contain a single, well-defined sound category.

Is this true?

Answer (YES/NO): NO